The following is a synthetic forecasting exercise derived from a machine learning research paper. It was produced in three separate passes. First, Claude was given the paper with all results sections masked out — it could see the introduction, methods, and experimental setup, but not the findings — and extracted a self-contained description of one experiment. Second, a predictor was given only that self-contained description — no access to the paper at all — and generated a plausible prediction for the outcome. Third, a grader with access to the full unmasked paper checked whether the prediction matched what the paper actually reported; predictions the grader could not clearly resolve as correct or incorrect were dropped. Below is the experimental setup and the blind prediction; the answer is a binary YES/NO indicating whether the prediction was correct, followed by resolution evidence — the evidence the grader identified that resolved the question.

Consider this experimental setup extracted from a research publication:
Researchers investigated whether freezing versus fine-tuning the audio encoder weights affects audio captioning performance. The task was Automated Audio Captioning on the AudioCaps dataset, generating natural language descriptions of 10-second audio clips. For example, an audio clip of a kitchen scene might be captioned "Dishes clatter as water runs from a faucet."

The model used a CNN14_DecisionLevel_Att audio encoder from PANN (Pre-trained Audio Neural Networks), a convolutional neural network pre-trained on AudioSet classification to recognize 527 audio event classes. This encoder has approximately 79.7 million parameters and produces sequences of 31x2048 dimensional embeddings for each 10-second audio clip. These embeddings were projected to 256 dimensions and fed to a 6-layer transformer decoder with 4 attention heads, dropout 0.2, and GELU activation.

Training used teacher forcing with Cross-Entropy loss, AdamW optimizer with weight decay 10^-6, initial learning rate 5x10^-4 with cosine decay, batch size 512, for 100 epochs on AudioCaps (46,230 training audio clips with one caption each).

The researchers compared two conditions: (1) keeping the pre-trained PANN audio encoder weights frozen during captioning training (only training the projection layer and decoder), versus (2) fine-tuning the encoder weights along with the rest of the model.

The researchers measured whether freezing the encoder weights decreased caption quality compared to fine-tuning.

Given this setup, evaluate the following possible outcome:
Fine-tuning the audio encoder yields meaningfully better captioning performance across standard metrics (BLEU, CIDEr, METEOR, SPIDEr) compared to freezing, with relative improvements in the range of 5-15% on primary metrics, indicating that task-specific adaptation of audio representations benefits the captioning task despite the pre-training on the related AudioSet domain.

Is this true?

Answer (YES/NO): NO